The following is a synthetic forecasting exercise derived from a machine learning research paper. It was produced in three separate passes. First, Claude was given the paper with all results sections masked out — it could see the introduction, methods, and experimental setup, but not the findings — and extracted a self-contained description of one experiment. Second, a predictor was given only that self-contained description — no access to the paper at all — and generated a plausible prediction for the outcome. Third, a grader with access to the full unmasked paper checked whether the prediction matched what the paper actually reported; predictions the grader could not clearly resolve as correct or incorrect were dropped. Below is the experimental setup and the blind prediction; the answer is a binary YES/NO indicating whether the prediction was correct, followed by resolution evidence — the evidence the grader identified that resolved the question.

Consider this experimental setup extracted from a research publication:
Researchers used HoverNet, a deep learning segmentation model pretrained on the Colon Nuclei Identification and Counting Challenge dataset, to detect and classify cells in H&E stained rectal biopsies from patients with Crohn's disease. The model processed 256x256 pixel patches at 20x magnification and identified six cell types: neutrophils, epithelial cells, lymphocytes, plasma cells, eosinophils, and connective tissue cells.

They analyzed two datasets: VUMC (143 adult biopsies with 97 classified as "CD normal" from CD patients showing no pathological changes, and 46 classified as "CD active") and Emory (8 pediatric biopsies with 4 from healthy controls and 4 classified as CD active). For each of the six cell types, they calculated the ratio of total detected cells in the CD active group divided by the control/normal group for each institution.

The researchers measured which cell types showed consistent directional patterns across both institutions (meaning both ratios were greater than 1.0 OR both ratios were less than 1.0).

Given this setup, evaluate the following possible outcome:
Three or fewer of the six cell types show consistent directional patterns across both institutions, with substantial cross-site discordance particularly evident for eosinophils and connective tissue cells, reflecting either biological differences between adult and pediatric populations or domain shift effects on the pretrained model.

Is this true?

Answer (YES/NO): NO